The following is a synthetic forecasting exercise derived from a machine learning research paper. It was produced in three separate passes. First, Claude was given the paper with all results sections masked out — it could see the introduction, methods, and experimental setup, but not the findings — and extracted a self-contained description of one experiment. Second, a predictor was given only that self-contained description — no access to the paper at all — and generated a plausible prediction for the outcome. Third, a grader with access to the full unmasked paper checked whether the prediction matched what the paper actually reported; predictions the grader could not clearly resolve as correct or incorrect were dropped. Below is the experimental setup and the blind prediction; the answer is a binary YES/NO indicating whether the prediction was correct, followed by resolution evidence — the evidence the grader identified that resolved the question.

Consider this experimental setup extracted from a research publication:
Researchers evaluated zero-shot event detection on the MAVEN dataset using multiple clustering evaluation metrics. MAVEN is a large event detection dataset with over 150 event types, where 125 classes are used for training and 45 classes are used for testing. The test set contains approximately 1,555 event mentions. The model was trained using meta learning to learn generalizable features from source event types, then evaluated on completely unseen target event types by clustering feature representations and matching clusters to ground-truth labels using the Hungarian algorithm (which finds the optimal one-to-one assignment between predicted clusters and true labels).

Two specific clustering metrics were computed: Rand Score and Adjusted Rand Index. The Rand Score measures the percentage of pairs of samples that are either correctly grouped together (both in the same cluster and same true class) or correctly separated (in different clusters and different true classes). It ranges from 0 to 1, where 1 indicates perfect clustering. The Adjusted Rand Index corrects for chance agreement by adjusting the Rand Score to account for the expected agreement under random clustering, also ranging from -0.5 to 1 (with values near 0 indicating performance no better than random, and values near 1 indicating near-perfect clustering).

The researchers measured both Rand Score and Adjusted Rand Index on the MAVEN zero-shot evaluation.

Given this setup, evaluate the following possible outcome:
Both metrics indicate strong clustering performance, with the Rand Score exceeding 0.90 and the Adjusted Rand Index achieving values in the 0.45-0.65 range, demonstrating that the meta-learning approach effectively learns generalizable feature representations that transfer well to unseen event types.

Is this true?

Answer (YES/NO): NO